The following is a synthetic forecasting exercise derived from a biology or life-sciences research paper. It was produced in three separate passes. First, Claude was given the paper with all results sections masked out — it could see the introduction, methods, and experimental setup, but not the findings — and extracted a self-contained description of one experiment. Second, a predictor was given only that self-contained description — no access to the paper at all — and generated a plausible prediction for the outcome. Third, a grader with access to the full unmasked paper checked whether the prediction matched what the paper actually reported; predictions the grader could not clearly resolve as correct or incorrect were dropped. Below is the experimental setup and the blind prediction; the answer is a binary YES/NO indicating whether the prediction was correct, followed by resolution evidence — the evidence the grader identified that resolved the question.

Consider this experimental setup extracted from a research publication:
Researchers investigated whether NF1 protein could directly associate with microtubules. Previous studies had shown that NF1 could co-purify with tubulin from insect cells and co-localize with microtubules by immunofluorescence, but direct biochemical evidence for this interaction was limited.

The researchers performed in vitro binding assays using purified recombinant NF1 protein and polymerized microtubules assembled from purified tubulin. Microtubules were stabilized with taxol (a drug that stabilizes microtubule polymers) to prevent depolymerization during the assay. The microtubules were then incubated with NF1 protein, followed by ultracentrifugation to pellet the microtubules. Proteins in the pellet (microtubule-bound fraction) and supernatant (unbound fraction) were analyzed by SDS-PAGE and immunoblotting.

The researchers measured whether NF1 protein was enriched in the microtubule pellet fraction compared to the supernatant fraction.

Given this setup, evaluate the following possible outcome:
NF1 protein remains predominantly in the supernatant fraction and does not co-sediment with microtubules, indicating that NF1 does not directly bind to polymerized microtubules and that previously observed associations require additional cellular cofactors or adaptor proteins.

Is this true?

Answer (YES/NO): NO